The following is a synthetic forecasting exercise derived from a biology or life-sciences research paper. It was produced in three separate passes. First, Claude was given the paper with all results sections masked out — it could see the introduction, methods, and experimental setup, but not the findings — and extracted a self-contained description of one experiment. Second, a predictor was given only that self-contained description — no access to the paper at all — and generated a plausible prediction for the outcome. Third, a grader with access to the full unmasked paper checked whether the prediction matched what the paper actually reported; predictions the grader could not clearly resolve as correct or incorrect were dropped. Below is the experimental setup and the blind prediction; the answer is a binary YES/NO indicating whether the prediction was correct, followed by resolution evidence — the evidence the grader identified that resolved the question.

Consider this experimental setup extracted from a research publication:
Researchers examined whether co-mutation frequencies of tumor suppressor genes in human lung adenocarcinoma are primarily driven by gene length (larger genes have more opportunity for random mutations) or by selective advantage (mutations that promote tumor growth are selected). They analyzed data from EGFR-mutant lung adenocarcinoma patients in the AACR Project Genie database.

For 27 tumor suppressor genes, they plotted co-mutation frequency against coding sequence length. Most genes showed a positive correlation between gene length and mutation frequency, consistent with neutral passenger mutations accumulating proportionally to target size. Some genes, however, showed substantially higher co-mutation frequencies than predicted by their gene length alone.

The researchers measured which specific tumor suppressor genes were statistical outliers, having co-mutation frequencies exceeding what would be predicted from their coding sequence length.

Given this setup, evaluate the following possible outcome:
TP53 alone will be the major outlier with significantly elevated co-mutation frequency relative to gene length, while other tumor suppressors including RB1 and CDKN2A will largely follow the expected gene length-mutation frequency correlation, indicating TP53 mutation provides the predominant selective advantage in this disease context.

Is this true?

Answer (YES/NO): NO